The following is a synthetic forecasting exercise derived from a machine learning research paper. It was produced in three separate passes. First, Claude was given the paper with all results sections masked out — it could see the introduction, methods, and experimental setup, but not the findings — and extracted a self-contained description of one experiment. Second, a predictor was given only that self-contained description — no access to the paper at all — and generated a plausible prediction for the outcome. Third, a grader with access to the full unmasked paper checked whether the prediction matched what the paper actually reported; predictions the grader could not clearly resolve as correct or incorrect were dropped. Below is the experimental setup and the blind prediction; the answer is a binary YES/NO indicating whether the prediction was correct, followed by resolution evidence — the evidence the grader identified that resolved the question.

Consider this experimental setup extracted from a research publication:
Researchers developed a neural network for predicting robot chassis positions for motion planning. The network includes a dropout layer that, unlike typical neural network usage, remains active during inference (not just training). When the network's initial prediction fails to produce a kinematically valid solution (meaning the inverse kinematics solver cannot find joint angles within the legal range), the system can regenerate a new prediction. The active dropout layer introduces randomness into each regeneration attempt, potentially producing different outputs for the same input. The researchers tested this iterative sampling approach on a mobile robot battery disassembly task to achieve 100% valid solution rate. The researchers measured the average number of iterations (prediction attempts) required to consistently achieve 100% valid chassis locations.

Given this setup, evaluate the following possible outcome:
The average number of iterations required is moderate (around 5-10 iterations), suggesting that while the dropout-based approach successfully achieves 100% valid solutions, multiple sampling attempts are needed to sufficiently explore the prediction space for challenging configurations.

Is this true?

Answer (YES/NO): NO